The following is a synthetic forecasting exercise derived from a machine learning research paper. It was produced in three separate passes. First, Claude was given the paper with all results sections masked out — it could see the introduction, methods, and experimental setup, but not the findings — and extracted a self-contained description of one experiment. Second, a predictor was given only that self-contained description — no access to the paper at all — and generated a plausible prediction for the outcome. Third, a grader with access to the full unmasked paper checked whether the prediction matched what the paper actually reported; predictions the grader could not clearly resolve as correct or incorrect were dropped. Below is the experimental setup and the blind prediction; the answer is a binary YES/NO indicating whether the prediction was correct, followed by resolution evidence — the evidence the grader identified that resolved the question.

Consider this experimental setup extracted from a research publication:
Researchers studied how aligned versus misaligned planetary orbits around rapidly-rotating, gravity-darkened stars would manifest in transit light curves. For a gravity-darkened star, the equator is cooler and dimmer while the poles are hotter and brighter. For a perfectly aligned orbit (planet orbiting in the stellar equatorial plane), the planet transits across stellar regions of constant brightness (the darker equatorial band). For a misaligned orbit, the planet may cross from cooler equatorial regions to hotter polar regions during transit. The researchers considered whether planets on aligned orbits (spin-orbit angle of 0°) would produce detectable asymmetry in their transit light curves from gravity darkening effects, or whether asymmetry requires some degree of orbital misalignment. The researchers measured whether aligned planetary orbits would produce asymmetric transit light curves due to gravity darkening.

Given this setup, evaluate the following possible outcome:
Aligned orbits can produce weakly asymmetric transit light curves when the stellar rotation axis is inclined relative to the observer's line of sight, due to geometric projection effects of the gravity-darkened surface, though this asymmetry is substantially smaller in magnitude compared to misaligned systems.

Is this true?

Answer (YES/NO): NO